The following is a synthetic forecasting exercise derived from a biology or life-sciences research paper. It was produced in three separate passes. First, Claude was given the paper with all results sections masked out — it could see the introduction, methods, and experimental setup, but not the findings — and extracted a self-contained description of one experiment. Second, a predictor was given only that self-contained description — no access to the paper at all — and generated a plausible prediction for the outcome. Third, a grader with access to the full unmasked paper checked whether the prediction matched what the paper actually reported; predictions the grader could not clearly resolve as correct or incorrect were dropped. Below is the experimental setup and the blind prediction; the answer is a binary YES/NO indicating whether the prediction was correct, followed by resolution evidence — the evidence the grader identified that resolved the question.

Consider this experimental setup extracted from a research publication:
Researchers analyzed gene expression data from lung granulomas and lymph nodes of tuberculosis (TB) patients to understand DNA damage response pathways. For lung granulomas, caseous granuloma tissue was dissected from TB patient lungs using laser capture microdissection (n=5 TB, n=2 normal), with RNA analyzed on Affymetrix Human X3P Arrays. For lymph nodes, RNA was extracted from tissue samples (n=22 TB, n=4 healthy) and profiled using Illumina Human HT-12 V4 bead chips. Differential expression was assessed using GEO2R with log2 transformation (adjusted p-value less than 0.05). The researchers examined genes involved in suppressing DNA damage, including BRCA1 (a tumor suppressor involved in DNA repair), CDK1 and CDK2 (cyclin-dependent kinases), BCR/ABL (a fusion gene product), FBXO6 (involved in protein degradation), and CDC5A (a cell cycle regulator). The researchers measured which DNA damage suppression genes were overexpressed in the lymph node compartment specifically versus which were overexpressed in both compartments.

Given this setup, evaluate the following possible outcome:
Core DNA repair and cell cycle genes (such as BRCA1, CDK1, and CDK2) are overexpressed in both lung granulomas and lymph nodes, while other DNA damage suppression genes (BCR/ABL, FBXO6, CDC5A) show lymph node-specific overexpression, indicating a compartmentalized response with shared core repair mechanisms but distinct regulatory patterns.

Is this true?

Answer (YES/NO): NO